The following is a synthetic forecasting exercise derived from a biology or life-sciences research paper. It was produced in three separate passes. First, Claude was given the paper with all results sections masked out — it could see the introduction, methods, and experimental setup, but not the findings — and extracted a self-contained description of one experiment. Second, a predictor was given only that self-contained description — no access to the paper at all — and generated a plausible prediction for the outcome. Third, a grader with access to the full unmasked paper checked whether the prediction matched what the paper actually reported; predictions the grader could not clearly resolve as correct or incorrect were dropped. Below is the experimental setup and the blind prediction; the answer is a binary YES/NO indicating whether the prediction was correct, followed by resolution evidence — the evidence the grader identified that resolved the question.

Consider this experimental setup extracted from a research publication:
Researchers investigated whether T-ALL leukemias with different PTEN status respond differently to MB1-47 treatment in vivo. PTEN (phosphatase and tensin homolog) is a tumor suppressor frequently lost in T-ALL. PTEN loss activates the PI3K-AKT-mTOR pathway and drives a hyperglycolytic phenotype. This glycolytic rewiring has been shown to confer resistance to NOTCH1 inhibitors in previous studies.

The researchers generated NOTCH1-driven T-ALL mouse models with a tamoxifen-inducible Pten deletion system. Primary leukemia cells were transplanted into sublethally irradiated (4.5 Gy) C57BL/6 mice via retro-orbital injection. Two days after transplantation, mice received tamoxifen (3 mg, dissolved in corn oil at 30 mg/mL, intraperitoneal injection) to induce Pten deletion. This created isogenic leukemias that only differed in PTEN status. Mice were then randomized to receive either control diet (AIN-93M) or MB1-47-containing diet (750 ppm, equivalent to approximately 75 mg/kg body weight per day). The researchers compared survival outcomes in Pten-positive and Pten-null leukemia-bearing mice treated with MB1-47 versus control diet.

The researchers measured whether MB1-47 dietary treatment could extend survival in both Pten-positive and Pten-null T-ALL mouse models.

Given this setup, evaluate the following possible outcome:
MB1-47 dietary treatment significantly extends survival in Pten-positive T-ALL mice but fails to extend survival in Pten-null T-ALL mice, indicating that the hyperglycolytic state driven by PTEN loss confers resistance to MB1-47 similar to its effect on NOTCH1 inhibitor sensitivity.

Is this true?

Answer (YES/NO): NO